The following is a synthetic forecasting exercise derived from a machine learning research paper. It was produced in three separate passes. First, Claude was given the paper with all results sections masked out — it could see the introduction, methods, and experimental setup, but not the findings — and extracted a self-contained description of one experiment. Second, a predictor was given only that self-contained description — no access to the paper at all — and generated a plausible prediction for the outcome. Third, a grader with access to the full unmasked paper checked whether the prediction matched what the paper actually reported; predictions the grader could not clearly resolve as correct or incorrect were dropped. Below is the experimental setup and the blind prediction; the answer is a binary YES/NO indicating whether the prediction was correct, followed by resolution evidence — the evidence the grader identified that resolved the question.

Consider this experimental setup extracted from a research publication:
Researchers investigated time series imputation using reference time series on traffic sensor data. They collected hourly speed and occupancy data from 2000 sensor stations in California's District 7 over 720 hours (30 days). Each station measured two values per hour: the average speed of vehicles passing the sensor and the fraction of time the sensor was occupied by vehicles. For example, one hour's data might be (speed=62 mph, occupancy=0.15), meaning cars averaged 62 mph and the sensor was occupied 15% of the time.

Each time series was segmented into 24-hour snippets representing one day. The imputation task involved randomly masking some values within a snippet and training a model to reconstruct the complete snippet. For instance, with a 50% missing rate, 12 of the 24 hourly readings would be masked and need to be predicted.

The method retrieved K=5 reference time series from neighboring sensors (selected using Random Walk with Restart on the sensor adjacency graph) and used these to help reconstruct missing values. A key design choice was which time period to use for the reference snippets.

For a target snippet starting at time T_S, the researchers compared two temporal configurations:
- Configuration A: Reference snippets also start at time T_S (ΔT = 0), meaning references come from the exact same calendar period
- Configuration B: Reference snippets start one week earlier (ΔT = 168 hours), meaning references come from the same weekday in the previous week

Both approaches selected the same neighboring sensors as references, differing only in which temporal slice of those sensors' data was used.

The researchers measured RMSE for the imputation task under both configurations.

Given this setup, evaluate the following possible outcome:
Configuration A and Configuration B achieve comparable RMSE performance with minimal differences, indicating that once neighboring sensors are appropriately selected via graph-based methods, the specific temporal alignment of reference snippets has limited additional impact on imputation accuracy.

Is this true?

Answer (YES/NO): NO